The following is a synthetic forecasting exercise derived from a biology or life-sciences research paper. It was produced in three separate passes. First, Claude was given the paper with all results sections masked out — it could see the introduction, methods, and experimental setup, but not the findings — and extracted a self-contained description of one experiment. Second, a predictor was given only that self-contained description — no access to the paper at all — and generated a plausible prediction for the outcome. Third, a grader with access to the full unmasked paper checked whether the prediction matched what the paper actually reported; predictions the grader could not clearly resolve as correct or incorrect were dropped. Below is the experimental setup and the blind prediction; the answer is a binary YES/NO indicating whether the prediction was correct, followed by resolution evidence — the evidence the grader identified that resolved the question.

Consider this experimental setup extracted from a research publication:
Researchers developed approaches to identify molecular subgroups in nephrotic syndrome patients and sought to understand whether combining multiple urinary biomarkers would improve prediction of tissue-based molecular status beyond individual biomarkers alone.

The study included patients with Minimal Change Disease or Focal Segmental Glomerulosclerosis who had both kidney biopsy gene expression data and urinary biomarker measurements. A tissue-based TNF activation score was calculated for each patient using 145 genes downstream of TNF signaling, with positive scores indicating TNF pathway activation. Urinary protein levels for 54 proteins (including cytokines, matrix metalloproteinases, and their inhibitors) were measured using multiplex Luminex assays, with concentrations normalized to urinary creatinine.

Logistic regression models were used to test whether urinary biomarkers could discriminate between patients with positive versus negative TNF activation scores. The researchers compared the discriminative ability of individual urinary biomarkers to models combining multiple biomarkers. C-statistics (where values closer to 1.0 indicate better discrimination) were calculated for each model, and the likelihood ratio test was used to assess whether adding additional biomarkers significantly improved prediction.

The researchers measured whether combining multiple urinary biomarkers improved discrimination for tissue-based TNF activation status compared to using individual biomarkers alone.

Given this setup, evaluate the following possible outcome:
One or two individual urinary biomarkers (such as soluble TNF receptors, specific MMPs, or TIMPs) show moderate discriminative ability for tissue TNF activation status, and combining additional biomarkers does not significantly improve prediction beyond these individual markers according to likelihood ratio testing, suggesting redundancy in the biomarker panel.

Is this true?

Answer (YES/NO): NO